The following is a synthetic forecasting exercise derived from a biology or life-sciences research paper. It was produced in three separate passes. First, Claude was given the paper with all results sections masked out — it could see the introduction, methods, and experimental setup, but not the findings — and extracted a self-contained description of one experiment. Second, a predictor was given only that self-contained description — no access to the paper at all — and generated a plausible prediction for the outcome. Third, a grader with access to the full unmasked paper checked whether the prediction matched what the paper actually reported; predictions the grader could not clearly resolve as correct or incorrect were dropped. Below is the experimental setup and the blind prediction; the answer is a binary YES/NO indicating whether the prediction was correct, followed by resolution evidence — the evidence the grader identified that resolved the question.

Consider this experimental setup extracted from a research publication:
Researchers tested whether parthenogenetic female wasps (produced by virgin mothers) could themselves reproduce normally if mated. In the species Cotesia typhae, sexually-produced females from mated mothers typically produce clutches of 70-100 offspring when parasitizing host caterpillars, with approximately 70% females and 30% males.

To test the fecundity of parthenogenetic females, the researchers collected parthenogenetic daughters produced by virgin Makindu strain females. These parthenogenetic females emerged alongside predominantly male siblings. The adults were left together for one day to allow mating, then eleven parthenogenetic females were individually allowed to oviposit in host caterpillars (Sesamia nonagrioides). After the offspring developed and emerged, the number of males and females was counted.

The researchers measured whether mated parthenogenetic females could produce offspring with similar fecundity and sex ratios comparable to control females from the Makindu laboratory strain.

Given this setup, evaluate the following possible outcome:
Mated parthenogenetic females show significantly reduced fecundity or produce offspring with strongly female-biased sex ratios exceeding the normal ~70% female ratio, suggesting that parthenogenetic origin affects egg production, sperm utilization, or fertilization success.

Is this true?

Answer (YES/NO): NO